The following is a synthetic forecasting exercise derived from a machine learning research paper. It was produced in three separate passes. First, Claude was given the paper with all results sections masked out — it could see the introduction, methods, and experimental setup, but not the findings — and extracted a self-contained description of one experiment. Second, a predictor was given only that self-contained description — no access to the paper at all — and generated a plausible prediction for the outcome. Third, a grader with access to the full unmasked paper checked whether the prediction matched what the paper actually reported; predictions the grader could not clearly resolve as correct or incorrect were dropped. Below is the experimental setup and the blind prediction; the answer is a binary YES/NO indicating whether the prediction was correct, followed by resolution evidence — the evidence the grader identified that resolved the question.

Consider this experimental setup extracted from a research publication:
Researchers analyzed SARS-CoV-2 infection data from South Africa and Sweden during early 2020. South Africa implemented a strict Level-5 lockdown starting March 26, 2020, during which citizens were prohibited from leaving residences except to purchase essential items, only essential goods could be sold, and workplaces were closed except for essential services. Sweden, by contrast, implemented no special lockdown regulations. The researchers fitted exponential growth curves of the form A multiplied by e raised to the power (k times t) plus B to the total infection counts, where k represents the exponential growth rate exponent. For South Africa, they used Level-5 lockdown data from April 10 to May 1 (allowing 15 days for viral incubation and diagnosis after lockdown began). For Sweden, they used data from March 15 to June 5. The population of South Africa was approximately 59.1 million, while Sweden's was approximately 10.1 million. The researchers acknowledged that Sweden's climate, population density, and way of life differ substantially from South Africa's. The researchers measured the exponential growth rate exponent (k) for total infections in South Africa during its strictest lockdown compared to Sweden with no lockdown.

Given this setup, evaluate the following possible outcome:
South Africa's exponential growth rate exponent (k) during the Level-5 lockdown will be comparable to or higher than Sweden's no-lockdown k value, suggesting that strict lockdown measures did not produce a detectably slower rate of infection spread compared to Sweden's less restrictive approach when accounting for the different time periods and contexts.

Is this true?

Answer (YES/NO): YES